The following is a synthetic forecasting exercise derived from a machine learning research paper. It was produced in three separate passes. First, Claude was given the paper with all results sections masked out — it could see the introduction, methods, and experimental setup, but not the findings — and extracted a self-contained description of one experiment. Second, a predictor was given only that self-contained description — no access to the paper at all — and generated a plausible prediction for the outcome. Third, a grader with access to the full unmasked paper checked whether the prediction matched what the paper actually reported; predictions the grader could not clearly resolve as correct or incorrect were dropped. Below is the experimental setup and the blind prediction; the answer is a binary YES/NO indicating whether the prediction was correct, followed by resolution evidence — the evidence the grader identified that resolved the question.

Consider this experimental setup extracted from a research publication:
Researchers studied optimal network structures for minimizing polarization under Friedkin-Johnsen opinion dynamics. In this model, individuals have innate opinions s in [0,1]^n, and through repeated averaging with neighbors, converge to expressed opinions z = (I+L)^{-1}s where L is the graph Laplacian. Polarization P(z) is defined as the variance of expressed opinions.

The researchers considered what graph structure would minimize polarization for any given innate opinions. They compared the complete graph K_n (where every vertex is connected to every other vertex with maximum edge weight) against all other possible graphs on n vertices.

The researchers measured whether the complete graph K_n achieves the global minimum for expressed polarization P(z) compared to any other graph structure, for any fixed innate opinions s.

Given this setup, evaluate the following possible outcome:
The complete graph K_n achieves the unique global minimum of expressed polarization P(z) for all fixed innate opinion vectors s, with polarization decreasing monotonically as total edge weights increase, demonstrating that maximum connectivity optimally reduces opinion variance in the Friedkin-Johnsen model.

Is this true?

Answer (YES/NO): NO